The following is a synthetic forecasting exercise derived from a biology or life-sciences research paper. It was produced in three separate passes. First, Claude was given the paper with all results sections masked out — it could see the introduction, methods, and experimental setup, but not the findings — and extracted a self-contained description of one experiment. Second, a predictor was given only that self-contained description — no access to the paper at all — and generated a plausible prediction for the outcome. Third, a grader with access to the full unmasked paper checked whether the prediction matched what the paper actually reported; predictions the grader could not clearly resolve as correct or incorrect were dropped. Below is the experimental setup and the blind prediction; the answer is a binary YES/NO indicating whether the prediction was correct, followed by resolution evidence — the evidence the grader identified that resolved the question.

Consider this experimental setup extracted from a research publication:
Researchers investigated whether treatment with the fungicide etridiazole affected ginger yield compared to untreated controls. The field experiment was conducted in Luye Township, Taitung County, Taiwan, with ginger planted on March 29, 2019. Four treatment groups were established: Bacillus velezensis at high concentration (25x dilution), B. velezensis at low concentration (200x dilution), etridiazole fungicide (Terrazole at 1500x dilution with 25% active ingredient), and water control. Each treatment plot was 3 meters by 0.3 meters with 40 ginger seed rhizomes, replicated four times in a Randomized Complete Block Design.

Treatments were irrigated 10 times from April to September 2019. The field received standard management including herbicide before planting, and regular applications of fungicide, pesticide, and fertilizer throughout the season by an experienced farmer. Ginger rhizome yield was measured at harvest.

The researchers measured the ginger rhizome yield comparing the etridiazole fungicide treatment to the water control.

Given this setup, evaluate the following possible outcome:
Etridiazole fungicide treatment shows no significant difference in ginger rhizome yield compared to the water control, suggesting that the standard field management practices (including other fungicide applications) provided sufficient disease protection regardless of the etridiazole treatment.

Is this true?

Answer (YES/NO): NO